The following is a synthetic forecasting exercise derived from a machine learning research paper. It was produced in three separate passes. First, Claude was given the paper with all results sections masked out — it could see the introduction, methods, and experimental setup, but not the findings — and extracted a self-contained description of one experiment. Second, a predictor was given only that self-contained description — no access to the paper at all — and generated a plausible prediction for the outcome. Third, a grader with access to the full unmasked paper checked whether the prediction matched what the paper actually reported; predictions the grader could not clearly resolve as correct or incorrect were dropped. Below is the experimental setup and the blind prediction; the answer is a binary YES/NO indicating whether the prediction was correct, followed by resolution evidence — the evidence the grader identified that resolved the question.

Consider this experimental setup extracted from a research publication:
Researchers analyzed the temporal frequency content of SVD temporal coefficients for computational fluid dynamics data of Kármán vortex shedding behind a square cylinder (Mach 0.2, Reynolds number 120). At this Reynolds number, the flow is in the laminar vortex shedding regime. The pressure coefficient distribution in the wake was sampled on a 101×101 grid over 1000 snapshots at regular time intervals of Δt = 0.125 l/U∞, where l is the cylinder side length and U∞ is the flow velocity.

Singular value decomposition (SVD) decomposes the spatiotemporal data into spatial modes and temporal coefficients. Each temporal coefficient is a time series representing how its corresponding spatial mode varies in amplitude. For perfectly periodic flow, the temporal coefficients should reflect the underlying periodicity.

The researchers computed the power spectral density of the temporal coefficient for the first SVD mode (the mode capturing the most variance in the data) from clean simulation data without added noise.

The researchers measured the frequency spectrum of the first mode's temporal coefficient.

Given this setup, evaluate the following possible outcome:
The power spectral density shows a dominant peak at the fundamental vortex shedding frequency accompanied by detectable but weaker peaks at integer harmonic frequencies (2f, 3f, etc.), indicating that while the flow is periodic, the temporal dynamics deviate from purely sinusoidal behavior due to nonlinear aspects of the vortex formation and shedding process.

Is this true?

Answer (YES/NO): NO